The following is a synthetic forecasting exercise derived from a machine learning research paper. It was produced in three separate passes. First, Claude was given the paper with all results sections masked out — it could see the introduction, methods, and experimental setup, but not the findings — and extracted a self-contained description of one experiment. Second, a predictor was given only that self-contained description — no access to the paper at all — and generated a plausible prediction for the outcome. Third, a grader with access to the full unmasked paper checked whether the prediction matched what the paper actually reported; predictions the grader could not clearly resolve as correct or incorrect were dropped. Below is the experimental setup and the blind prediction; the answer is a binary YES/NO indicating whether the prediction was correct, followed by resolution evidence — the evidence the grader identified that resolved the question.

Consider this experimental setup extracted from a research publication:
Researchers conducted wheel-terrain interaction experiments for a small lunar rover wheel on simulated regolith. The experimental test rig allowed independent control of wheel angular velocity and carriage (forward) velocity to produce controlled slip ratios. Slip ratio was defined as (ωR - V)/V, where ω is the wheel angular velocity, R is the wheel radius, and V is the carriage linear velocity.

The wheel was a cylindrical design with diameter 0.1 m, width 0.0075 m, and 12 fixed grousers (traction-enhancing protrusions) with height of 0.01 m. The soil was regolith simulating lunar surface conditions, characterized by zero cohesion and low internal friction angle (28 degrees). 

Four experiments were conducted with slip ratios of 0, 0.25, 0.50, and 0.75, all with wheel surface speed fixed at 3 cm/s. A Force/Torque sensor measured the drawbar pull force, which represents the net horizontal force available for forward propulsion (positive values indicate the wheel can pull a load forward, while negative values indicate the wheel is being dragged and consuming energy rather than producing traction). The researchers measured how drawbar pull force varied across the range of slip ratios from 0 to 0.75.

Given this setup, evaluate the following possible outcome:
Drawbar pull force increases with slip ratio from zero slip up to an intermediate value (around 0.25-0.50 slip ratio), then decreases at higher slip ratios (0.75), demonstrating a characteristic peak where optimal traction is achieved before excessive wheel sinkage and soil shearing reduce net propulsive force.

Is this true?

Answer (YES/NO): NO